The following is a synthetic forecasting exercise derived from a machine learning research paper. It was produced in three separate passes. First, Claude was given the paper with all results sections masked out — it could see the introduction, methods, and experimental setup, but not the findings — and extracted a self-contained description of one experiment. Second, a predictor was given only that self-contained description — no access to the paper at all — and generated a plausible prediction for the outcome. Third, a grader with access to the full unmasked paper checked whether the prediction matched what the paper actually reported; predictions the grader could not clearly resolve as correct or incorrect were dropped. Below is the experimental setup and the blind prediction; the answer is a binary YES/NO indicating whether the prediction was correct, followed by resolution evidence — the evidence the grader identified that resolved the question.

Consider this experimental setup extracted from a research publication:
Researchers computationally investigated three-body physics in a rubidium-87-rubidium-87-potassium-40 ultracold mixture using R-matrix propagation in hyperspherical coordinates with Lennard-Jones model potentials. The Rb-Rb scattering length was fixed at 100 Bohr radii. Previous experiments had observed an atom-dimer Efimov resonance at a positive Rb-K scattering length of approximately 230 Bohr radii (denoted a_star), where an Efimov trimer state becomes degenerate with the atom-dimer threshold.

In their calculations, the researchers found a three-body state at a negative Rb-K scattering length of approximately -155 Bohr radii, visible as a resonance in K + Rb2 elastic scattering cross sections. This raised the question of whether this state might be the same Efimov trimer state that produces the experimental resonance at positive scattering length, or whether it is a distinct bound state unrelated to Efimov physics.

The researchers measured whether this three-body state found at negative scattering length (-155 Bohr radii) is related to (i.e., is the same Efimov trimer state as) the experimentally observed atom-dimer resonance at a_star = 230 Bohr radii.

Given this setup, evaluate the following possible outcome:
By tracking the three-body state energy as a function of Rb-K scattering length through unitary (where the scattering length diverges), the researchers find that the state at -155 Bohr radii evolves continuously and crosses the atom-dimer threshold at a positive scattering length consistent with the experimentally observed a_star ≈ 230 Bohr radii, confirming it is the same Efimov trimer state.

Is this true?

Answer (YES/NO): NO